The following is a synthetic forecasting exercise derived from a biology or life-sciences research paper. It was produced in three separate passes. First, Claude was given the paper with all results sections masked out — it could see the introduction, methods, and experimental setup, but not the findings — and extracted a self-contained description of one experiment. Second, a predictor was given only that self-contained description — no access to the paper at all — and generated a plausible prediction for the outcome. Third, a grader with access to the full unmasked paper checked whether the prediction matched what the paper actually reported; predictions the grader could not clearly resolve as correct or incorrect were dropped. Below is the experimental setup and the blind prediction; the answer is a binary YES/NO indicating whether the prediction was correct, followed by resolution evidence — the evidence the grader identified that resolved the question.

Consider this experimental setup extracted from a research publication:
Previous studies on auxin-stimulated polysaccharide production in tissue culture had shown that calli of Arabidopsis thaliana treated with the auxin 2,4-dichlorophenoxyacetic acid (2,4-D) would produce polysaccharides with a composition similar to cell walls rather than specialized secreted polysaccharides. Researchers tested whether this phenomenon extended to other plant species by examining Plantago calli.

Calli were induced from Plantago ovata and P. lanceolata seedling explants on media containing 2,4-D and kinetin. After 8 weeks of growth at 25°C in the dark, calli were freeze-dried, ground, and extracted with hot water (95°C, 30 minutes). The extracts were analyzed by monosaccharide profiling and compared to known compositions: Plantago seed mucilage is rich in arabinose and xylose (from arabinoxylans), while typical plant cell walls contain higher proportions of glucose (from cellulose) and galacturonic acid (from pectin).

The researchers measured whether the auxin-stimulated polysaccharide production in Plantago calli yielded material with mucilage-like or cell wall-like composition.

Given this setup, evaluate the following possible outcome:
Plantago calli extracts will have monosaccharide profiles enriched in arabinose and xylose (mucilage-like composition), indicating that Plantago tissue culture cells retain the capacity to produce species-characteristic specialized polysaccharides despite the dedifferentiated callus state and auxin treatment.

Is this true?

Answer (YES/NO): NO